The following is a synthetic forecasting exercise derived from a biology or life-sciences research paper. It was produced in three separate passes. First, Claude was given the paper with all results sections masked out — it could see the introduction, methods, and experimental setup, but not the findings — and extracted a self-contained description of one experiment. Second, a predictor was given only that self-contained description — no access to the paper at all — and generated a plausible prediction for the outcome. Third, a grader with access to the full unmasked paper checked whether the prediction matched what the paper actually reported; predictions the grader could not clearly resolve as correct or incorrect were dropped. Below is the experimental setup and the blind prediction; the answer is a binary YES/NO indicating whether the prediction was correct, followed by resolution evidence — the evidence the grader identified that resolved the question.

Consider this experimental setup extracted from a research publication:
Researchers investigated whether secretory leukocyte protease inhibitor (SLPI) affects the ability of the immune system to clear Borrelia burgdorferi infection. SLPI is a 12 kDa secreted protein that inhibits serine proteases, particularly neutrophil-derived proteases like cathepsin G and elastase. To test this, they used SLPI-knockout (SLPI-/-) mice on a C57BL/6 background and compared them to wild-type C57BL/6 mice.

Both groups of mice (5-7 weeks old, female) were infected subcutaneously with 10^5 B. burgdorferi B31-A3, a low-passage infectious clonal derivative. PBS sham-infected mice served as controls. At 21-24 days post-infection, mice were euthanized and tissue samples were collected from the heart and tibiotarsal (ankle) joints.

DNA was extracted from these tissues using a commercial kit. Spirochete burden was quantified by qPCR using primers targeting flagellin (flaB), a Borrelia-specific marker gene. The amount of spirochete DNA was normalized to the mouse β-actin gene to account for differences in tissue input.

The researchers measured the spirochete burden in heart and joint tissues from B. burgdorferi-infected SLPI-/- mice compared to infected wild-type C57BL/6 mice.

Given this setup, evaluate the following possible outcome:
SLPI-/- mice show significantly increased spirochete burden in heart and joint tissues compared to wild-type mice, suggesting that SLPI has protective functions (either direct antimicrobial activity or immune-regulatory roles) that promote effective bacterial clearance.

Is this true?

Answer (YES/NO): NO